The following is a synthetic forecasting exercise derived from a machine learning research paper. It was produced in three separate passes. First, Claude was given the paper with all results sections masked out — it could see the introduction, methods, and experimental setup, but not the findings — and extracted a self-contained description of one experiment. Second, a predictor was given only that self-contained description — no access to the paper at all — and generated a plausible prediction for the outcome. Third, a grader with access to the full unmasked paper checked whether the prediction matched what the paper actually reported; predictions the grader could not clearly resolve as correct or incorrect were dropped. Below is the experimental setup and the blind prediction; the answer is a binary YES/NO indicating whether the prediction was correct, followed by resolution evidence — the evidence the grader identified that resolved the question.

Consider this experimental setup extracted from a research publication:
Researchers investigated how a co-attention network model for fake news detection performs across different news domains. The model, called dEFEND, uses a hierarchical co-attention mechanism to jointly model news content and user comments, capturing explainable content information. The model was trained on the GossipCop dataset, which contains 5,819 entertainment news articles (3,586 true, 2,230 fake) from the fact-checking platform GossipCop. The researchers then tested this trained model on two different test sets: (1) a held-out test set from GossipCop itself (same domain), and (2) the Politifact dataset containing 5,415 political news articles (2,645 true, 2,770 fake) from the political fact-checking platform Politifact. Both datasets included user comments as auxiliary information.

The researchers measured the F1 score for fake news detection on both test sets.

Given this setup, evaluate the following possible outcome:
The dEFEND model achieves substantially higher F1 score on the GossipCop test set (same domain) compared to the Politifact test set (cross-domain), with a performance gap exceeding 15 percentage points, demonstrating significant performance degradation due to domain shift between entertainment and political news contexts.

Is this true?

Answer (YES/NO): YES